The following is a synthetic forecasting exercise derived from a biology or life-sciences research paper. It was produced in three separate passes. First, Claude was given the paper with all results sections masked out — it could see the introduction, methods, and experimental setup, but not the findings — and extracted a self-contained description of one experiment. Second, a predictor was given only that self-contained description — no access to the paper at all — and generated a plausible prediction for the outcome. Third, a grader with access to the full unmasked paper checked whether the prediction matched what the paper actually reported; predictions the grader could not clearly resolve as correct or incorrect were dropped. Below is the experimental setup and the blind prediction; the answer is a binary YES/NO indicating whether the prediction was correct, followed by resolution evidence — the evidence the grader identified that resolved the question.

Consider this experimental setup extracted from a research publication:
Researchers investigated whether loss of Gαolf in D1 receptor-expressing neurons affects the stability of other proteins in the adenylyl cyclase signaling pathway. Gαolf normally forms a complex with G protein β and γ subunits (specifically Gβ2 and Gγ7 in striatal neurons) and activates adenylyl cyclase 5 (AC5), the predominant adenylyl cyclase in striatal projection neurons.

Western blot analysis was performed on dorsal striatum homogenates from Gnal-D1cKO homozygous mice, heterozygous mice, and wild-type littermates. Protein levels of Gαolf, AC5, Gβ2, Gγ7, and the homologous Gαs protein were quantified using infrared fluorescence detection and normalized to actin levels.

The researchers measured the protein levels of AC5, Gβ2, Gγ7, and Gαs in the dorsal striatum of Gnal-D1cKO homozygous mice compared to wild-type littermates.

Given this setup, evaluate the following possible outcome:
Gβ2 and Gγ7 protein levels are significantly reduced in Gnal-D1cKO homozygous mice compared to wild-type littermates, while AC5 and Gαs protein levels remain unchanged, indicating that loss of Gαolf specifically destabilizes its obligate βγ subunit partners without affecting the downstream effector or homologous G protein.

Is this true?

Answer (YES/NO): NO